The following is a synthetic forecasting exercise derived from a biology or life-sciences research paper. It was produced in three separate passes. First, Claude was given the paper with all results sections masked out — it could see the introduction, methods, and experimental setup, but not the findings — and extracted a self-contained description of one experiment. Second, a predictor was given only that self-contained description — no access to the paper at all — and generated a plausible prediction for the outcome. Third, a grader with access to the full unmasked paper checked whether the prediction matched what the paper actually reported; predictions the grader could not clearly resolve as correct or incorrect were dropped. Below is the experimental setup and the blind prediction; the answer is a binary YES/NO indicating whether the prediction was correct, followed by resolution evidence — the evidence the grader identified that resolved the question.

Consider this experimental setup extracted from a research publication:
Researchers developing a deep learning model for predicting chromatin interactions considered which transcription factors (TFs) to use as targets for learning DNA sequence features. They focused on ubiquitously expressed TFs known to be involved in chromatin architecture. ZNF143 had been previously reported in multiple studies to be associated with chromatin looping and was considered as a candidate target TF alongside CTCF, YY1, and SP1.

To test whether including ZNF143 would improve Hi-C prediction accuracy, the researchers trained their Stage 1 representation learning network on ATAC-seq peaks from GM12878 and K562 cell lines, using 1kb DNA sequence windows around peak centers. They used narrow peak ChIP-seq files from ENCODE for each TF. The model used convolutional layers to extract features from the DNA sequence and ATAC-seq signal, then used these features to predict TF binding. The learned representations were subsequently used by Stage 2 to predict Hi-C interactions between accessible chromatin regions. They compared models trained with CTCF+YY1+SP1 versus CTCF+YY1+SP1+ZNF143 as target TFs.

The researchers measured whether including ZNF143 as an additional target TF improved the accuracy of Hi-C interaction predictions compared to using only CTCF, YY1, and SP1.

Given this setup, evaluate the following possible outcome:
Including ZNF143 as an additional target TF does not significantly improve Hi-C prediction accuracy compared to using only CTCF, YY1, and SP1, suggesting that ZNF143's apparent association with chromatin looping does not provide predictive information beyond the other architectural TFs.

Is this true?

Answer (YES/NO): YES